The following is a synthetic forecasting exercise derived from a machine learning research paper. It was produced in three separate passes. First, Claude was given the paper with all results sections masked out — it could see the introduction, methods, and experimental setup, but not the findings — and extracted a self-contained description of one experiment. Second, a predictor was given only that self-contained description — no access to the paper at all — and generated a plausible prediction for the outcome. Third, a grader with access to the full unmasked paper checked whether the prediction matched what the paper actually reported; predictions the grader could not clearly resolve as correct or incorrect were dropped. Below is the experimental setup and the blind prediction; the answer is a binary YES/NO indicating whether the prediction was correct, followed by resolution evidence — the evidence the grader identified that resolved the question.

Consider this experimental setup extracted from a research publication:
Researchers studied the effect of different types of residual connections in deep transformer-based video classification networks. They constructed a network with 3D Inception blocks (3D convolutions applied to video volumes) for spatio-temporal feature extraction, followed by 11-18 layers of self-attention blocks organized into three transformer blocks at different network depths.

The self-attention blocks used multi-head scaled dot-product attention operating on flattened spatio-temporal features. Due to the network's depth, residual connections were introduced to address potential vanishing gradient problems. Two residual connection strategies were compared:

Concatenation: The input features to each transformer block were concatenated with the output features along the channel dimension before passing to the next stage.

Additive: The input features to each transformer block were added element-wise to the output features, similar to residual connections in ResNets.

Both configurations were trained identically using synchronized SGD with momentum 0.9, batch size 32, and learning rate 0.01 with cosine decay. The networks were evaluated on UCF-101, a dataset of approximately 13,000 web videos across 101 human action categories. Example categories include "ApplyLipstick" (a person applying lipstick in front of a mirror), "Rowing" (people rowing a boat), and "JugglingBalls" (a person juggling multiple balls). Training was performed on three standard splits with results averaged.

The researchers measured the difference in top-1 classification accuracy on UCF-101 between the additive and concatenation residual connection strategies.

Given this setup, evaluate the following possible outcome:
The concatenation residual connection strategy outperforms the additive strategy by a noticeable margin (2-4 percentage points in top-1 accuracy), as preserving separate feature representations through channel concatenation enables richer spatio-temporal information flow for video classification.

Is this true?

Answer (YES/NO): NO